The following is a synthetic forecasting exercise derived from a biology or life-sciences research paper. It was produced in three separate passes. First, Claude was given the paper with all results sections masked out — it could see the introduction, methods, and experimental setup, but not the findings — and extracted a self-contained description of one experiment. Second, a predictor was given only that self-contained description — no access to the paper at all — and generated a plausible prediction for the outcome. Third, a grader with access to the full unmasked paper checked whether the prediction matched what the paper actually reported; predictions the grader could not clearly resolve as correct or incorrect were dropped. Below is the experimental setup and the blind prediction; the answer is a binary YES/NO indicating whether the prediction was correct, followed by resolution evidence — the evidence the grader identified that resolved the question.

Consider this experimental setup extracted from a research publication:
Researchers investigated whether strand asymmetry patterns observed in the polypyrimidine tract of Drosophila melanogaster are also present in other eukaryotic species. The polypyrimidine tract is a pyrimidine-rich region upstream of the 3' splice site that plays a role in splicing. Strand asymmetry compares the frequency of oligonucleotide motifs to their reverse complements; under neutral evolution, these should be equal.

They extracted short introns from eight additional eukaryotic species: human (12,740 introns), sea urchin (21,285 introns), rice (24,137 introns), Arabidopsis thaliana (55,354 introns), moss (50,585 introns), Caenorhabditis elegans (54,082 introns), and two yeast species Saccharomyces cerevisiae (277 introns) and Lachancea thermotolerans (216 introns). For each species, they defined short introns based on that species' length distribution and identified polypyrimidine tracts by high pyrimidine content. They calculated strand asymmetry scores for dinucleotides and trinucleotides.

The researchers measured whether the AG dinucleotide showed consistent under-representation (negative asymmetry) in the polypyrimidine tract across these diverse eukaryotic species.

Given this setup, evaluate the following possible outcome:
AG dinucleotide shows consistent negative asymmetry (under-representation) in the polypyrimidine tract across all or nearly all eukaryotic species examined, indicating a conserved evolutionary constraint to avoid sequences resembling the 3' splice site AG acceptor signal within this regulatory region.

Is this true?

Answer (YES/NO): YES